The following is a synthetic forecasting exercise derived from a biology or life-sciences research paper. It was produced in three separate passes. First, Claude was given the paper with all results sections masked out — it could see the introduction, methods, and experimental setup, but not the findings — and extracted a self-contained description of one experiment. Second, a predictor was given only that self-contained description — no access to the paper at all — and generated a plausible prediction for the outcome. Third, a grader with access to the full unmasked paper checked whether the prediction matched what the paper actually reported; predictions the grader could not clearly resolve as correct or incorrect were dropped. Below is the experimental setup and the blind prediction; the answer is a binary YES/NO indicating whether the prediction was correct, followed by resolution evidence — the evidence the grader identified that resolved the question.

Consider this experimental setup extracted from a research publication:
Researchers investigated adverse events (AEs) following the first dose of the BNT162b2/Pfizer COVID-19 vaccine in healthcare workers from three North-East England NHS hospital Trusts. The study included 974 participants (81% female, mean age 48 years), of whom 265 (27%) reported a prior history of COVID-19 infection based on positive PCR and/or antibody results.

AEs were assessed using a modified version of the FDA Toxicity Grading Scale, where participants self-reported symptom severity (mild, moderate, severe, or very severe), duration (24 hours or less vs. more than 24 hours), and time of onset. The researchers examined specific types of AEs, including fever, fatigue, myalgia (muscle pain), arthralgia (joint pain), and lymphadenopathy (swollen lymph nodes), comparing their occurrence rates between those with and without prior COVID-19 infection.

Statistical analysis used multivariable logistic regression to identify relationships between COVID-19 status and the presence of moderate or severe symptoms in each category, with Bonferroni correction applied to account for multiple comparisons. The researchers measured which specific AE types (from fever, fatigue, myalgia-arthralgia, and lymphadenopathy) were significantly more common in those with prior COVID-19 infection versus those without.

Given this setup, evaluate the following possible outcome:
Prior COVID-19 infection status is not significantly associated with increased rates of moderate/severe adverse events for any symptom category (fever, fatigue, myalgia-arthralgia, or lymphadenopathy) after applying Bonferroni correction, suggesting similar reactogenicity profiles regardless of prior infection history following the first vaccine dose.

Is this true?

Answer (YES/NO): NO